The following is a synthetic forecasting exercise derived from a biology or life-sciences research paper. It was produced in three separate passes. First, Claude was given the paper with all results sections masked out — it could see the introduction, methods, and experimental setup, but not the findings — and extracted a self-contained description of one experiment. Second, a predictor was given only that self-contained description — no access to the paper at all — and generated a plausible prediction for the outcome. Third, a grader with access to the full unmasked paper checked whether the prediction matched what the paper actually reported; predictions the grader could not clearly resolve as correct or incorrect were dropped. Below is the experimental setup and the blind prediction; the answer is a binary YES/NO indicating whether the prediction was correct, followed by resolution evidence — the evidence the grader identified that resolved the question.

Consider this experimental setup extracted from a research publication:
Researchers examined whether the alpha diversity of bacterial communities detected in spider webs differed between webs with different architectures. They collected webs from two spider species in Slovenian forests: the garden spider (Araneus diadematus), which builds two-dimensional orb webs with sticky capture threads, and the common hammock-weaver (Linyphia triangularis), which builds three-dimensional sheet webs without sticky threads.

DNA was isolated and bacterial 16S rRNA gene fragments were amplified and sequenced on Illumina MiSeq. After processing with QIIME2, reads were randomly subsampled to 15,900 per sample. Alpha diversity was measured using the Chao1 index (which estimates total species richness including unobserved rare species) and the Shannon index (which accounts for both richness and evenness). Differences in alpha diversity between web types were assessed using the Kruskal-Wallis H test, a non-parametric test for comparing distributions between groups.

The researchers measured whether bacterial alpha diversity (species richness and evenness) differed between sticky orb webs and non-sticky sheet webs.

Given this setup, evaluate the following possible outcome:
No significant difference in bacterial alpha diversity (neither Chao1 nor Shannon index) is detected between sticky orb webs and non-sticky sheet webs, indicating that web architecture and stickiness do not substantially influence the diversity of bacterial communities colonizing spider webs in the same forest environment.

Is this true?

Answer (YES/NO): NO